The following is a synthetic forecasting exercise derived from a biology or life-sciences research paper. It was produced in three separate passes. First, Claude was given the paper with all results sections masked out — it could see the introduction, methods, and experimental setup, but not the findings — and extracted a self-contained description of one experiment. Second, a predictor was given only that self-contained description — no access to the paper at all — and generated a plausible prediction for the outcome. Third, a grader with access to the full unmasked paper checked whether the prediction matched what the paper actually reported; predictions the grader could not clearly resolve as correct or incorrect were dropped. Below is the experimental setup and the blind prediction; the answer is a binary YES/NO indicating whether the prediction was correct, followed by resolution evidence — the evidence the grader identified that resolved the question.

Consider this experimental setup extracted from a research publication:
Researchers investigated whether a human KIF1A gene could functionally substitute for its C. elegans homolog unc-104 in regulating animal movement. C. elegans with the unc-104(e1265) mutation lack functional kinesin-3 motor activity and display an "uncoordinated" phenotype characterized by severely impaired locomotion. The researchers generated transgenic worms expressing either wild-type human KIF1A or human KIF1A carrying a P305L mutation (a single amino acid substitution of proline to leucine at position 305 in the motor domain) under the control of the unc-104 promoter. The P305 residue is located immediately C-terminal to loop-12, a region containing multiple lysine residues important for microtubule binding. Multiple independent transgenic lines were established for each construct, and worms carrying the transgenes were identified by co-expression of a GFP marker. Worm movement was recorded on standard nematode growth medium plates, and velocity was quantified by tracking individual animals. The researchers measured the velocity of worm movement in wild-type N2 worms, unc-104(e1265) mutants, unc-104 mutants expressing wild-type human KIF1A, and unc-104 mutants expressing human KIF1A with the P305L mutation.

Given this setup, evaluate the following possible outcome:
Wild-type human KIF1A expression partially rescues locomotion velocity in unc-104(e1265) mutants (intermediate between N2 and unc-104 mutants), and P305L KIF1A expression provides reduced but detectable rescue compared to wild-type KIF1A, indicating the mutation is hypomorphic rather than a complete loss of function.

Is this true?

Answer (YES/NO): NO